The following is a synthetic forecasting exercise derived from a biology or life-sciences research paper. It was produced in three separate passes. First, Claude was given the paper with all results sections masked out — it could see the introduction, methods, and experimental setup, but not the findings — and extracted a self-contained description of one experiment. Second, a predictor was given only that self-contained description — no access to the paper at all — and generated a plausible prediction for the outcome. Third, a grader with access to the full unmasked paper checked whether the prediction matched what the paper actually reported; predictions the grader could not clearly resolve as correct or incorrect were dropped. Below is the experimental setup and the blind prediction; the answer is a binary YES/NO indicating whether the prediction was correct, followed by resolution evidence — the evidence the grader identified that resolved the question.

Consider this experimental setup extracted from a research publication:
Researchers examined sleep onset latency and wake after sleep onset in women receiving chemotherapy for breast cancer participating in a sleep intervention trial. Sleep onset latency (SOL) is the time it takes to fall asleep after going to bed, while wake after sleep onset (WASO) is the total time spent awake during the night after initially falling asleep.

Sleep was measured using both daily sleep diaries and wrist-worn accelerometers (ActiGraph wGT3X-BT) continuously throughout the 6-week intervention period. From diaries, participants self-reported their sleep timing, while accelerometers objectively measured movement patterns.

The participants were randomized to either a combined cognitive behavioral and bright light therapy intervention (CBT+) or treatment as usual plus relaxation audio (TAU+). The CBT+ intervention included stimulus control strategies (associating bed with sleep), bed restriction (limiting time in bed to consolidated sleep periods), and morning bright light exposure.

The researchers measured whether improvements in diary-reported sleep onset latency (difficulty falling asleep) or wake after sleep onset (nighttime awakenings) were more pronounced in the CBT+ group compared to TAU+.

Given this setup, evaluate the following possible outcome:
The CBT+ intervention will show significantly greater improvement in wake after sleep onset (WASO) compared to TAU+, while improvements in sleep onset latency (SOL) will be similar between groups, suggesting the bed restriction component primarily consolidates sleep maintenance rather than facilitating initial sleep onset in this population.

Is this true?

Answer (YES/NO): NO